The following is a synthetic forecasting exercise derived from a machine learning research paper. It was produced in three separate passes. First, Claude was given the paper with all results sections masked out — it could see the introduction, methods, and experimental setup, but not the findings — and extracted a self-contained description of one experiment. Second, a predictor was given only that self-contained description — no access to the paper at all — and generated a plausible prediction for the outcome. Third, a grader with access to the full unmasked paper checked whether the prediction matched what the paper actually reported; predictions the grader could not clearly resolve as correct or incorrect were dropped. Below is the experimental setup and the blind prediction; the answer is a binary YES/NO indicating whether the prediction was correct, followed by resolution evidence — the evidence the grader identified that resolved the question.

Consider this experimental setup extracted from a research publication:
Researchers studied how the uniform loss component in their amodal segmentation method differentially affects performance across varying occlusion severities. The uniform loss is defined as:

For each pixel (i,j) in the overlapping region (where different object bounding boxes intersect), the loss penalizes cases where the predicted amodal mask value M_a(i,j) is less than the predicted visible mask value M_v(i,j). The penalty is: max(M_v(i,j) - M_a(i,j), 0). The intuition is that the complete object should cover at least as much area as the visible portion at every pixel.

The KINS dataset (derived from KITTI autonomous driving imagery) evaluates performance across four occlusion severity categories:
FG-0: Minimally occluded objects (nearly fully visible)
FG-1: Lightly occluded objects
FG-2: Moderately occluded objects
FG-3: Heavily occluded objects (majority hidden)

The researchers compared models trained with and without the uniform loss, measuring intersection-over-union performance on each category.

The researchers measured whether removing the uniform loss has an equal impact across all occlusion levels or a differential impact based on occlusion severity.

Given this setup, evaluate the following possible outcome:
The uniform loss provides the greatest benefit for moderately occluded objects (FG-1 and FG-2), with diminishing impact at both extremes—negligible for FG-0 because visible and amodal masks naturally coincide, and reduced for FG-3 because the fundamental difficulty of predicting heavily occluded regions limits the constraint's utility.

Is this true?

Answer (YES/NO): NO